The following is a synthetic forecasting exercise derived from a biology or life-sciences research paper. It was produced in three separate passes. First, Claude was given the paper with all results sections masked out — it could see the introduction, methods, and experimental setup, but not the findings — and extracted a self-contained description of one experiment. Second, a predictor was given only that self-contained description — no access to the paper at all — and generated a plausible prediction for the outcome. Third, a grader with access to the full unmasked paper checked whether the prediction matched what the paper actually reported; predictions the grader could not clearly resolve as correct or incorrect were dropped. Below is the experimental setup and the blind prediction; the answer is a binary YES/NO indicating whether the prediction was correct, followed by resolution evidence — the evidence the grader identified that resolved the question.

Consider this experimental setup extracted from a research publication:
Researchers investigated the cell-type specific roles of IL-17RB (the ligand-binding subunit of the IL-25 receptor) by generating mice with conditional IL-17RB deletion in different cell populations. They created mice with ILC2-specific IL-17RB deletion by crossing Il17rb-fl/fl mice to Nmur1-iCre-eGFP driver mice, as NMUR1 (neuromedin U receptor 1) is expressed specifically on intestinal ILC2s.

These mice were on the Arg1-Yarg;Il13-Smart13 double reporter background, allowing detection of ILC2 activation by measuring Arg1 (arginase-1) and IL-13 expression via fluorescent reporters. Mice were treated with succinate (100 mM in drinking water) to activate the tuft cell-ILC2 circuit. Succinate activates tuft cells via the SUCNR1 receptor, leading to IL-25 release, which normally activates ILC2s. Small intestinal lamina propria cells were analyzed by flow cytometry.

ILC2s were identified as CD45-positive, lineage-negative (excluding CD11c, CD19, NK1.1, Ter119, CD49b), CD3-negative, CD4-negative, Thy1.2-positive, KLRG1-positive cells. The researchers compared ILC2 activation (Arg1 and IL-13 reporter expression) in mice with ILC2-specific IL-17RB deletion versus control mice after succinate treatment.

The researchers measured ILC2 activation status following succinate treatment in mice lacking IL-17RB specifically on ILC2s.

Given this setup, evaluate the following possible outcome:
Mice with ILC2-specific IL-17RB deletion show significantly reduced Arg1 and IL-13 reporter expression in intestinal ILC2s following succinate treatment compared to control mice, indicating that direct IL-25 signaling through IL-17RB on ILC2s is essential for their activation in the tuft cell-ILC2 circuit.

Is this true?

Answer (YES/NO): YES